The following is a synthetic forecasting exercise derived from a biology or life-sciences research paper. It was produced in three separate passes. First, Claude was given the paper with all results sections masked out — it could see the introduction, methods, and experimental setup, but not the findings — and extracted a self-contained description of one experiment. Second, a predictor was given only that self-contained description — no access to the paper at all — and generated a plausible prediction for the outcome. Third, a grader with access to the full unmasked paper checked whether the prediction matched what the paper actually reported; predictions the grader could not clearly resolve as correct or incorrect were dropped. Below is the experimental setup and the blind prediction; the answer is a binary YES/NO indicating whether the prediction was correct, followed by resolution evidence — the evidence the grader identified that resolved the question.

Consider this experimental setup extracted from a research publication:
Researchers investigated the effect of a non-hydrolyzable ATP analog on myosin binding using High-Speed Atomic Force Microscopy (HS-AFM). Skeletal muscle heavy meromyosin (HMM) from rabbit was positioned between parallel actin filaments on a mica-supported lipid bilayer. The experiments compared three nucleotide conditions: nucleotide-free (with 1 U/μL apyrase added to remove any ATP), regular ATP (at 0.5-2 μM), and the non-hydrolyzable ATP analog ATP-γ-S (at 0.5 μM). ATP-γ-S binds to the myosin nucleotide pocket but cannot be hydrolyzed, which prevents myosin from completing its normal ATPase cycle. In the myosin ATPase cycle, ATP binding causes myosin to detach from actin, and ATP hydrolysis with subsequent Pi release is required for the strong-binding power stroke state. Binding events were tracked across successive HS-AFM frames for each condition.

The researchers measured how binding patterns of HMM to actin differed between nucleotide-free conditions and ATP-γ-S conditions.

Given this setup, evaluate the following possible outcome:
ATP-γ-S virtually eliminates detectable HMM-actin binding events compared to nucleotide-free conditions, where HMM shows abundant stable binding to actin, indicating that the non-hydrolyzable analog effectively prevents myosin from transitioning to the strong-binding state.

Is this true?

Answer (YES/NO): NO